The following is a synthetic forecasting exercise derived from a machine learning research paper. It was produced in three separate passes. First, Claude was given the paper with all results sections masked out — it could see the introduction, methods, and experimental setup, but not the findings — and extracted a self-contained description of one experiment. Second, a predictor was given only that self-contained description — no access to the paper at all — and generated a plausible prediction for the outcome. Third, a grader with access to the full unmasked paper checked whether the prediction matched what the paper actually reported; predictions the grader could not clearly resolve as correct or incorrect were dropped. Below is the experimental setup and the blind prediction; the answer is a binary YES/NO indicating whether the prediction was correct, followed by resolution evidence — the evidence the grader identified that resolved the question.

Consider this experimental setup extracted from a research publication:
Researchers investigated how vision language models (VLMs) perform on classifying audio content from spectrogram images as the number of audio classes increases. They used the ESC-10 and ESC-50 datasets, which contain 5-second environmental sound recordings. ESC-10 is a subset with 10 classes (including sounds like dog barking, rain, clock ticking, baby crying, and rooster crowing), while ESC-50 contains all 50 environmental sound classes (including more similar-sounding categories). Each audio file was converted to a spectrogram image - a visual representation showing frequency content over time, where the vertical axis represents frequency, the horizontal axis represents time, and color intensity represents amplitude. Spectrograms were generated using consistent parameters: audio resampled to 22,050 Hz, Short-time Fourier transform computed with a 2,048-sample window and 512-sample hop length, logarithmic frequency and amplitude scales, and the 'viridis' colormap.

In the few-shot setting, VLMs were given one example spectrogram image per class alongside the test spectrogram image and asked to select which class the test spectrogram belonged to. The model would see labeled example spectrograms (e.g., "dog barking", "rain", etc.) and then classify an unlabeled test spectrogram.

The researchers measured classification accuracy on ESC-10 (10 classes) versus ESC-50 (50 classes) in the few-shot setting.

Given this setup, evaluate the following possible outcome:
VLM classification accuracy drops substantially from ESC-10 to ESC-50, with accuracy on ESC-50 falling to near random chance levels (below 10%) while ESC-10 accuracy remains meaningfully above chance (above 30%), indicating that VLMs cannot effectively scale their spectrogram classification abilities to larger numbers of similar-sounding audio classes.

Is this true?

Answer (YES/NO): NO